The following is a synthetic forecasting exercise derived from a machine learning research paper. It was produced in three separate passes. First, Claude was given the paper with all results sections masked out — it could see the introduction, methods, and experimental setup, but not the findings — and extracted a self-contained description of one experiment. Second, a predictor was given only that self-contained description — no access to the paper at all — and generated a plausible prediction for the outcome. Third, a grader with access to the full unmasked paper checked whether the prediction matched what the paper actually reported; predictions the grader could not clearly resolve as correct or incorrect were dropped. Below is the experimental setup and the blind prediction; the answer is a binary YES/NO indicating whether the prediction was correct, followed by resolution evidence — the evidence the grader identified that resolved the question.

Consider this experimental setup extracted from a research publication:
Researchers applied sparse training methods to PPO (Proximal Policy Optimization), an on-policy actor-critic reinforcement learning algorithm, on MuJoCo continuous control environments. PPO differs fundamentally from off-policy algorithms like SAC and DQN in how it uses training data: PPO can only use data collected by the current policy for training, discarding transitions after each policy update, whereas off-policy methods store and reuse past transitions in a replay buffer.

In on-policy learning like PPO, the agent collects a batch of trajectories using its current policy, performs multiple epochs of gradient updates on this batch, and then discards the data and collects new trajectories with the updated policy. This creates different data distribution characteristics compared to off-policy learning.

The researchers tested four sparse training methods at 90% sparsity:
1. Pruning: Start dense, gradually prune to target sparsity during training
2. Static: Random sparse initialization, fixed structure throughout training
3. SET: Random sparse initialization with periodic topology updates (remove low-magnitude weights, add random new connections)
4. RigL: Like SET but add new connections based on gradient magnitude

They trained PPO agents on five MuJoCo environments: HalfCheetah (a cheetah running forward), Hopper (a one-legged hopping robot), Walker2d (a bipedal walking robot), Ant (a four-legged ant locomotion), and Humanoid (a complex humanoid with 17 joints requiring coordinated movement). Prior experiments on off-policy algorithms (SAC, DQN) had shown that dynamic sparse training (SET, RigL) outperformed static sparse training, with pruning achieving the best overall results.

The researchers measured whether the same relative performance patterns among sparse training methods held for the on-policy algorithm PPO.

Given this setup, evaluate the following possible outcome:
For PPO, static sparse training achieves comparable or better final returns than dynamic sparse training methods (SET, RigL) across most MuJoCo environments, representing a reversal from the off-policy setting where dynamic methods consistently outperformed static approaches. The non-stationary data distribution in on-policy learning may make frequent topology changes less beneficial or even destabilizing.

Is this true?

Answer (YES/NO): NO